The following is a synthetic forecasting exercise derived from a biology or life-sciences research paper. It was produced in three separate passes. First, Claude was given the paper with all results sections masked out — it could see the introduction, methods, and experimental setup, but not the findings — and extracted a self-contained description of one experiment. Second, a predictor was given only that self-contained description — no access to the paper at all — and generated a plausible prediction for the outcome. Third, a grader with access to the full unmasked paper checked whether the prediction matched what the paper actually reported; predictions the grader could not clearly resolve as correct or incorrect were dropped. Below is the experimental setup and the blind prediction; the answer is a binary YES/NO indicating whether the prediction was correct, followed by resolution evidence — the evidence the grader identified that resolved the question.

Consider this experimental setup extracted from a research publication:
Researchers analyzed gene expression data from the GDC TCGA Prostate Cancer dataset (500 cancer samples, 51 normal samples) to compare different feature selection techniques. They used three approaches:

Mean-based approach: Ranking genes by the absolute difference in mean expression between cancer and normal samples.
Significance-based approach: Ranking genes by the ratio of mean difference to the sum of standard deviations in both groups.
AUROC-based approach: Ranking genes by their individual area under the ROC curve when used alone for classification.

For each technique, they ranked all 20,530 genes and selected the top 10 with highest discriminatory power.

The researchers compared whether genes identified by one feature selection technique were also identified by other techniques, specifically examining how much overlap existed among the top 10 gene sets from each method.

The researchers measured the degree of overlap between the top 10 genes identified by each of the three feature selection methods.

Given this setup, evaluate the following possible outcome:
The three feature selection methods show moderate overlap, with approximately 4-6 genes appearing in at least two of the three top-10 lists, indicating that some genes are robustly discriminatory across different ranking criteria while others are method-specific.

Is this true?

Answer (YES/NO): NO